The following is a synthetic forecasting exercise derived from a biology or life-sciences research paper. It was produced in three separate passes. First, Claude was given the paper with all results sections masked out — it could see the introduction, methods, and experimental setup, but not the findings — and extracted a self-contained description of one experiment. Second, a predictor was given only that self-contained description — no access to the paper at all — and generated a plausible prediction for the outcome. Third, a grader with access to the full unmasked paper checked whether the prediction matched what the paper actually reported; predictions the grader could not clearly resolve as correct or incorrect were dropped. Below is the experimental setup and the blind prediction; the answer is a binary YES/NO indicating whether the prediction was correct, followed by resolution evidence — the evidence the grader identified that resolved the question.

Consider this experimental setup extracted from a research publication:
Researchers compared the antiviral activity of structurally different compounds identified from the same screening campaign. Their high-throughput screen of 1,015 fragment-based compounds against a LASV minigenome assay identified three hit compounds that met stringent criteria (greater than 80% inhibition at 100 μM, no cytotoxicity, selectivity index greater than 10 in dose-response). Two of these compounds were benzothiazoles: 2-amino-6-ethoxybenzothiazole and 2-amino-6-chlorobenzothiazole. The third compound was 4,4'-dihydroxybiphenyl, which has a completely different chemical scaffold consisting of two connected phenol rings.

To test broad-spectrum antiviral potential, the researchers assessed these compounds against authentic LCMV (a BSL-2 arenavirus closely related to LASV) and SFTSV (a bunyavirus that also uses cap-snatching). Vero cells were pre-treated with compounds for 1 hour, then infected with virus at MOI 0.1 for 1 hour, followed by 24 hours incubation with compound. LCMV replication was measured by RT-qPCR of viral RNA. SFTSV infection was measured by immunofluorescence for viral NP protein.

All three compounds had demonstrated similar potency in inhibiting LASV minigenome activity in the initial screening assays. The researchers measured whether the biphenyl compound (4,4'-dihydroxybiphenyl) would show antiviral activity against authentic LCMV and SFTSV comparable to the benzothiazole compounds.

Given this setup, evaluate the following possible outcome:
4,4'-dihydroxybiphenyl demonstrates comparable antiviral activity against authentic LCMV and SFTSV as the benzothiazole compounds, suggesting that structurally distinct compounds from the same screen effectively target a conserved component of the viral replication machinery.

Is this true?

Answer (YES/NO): NO